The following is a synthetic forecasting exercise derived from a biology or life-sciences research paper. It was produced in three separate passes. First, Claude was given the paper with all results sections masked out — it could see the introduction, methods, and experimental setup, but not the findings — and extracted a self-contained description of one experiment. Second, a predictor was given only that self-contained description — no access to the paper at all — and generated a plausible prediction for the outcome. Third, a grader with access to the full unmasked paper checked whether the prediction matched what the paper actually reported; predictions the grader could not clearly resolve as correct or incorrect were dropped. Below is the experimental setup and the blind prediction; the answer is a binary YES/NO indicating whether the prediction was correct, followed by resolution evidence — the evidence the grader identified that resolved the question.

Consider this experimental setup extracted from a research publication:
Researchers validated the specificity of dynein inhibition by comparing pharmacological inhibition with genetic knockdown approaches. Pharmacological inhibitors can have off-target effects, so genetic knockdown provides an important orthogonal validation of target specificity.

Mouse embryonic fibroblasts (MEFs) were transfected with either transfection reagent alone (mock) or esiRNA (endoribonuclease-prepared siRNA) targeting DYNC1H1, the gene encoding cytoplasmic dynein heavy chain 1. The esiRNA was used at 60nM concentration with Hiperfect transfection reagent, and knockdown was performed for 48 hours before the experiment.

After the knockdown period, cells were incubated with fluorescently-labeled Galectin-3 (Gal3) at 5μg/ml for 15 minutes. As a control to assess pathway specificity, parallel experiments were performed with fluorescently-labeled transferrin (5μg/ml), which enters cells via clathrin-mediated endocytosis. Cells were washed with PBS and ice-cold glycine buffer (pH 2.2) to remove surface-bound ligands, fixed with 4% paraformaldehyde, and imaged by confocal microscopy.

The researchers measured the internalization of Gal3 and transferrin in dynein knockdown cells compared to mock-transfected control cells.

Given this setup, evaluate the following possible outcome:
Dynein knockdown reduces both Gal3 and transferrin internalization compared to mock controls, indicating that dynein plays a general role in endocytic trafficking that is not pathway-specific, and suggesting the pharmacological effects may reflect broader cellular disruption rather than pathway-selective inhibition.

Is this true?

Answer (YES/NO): NO